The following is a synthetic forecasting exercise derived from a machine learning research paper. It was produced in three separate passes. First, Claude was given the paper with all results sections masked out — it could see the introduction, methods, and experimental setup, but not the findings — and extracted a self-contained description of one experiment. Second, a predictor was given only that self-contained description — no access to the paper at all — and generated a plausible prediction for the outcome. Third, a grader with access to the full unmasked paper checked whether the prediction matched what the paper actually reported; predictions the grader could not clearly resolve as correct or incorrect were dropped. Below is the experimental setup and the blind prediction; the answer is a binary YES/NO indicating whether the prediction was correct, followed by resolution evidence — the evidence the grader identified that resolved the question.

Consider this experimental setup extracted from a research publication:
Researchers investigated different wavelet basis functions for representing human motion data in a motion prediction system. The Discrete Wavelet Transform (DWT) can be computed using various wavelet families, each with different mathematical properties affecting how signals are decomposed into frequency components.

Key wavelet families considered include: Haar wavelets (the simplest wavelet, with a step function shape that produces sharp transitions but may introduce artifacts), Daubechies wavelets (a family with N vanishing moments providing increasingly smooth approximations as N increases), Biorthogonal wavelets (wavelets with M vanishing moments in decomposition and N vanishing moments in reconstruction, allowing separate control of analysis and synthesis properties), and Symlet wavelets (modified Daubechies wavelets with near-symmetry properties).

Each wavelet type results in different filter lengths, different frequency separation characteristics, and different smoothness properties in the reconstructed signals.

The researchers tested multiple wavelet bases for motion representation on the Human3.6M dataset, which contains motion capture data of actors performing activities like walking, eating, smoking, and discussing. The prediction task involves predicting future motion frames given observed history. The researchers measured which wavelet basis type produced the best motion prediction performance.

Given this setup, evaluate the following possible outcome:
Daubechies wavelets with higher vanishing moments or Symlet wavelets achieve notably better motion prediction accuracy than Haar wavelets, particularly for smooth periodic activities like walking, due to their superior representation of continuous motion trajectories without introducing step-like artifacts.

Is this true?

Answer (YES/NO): NO